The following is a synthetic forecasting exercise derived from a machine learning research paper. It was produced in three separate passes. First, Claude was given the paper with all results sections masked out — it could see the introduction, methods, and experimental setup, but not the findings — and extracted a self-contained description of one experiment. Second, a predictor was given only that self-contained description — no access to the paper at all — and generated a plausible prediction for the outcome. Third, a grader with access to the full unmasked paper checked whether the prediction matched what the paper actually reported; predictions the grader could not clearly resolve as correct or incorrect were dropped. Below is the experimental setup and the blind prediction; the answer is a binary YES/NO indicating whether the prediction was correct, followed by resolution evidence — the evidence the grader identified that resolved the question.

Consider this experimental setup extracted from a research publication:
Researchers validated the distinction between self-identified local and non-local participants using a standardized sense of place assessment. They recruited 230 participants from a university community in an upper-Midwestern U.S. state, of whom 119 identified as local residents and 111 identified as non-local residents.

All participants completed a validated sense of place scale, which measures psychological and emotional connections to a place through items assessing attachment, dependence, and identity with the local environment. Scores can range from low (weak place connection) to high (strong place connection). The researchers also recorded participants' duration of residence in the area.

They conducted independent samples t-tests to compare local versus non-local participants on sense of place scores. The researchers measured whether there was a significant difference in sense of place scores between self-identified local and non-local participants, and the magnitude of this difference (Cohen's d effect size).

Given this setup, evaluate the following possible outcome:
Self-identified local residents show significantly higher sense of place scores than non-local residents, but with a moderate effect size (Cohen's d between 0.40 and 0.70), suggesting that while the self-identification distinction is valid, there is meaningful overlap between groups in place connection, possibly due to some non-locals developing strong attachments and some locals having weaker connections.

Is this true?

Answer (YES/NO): NO